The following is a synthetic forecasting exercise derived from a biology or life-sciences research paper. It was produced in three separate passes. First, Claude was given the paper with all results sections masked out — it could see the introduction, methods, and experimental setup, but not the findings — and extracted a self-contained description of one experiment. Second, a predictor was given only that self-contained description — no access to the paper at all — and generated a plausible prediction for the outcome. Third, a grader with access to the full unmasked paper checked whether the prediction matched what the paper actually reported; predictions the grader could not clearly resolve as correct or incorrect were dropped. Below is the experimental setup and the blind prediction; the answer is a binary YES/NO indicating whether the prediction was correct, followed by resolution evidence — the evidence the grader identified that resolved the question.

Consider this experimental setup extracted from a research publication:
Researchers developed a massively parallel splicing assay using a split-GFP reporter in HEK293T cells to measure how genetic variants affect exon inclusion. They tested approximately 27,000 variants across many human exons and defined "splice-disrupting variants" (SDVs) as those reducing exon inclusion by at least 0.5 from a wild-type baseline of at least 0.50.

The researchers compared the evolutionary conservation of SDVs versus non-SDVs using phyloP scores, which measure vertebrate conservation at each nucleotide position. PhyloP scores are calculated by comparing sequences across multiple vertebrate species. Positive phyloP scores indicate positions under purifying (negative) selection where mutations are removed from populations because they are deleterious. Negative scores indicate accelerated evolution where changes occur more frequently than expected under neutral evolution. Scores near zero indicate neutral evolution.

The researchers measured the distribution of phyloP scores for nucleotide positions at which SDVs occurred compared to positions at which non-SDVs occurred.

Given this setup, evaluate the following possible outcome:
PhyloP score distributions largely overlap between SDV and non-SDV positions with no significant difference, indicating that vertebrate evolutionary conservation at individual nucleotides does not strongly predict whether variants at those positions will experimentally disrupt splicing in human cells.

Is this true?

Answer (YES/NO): NO